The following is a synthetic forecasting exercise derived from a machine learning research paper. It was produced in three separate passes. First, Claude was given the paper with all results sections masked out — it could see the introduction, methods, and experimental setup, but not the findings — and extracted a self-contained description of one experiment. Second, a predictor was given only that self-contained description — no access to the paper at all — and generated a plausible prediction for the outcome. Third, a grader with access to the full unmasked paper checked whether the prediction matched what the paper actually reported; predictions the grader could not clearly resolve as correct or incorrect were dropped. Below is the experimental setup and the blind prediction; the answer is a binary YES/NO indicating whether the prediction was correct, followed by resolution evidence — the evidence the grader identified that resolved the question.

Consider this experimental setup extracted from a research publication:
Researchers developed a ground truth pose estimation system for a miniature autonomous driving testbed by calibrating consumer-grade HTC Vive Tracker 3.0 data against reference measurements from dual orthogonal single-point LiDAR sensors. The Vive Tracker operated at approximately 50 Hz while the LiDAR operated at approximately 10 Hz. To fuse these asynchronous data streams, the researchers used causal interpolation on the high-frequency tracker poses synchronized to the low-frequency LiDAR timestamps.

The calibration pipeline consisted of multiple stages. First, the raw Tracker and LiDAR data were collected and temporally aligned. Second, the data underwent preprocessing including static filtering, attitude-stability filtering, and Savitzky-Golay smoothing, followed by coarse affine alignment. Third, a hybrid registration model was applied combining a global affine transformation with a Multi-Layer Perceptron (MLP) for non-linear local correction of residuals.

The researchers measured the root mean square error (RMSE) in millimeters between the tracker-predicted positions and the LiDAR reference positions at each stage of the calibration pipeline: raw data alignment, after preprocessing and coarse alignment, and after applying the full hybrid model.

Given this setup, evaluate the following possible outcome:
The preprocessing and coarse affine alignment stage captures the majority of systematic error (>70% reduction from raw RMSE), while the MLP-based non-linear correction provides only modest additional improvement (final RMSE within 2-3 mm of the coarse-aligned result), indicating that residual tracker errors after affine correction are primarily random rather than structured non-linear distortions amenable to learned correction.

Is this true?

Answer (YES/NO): NO